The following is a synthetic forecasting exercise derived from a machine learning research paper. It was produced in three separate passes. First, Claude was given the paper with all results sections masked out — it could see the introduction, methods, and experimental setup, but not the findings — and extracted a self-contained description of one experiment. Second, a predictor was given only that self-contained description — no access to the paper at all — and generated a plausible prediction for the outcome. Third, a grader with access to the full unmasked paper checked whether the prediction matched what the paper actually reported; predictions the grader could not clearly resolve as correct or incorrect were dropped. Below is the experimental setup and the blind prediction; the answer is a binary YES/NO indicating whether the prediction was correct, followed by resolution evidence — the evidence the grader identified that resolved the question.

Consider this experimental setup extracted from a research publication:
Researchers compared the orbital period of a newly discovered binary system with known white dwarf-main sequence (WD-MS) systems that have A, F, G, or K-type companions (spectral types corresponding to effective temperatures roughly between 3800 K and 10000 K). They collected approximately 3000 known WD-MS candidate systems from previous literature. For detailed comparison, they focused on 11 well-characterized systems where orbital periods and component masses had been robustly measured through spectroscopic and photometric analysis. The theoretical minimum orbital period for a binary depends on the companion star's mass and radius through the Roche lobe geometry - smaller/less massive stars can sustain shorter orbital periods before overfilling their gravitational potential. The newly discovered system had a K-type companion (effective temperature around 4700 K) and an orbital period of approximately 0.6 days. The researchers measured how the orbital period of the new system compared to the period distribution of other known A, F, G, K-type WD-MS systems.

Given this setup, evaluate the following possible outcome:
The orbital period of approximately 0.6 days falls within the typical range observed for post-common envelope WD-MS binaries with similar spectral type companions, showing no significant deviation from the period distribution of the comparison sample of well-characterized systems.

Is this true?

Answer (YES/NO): NO